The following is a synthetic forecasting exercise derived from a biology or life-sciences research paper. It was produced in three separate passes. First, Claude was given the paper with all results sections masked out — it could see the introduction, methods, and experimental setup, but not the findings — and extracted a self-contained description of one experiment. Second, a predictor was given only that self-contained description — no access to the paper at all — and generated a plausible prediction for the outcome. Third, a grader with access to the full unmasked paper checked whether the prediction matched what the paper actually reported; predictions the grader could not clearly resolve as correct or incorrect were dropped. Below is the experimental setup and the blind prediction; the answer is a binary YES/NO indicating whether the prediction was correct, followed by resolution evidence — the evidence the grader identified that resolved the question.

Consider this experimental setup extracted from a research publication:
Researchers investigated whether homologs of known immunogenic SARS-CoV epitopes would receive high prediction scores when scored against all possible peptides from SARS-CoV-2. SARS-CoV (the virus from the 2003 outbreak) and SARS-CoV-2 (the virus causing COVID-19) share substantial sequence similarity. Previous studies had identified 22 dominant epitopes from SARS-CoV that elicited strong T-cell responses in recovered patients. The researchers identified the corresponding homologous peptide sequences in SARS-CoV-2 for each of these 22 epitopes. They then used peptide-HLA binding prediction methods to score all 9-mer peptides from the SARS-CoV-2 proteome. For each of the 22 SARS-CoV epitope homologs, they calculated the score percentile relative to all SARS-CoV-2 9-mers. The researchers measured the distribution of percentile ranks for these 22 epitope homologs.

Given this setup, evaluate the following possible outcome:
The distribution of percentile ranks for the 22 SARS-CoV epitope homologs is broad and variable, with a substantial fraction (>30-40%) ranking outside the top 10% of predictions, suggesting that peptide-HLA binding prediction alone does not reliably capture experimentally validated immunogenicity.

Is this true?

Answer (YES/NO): NO